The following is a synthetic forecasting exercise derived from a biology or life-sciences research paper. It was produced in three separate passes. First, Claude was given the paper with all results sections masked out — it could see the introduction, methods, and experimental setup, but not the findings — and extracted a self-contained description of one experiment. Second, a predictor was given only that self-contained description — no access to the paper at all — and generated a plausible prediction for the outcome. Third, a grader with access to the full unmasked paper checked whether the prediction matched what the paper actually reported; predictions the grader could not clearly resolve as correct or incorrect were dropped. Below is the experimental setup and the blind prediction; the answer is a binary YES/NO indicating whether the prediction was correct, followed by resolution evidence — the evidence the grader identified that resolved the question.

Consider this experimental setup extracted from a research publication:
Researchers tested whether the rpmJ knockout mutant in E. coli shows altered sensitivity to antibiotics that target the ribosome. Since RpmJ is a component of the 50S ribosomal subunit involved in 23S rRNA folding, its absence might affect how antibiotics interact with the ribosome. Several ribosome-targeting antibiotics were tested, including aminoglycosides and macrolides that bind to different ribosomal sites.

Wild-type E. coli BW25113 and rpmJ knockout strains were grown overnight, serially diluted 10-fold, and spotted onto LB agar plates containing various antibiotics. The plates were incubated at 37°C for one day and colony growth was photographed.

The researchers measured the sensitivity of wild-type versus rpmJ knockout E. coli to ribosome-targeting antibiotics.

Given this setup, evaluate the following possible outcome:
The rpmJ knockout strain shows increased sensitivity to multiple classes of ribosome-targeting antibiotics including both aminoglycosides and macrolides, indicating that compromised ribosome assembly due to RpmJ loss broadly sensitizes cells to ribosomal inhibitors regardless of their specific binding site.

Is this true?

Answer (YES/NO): NO